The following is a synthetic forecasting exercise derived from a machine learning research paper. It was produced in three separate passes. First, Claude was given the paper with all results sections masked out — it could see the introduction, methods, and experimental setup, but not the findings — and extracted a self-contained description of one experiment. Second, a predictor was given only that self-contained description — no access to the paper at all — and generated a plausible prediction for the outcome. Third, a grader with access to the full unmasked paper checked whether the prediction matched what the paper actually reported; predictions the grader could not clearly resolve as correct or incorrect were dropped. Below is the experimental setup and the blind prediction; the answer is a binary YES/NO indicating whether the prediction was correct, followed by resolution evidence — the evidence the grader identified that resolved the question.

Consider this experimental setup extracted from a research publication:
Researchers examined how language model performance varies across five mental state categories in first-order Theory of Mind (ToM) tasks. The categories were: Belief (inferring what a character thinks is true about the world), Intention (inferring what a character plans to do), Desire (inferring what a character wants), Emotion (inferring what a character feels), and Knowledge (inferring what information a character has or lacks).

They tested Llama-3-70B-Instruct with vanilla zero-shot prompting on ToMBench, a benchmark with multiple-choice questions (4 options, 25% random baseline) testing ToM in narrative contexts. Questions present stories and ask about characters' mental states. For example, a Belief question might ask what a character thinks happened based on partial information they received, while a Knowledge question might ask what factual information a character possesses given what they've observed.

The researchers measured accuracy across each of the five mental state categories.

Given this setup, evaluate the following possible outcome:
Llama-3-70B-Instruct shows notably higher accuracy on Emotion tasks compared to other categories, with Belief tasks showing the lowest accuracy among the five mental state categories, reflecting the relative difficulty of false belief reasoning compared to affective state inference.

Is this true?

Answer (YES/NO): NO